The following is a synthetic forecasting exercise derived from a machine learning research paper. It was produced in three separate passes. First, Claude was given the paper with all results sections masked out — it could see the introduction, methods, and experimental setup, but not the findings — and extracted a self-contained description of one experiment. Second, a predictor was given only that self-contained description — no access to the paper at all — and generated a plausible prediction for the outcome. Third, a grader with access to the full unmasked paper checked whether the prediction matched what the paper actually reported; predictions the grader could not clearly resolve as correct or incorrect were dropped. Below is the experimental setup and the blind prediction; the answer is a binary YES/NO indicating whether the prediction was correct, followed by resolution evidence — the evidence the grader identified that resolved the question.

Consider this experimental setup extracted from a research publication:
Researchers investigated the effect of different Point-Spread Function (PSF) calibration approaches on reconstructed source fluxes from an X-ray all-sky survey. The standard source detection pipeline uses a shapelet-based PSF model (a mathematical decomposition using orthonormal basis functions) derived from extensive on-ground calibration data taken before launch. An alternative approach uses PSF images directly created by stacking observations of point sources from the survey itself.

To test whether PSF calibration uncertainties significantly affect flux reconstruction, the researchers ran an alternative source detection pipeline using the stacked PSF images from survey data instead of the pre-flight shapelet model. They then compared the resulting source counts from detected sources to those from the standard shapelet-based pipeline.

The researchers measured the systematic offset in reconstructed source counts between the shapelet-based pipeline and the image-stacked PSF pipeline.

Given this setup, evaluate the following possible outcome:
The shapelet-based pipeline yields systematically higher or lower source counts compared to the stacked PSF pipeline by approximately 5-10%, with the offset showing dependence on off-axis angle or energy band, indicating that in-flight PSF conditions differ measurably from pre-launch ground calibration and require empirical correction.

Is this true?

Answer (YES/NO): NO